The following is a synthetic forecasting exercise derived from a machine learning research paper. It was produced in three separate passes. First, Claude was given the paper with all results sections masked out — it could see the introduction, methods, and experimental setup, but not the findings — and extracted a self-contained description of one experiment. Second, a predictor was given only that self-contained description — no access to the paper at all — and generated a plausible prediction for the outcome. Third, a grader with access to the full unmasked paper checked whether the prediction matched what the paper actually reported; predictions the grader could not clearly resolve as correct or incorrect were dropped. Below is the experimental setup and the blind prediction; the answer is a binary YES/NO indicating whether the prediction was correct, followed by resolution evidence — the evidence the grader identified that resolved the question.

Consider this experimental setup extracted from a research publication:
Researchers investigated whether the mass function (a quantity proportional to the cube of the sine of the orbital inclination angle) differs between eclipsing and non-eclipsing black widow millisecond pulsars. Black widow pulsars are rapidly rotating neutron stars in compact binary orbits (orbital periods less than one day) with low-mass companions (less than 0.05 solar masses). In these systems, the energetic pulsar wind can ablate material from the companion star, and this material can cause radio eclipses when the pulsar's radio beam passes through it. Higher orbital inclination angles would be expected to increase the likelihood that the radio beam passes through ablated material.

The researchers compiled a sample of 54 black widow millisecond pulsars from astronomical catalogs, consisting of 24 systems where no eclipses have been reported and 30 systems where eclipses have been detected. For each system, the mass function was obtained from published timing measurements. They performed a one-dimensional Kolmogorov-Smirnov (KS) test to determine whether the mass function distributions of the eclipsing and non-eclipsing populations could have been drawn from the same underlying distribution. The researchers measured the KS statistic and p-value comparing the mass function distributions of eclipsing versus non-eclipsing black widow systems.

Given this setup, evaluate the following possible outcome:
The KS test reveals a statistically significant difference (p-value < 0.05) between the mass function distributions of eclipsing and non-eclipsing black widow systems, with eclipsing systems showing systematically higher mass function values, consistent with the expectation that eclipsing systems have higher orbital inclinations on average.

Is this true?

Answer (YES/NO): YES